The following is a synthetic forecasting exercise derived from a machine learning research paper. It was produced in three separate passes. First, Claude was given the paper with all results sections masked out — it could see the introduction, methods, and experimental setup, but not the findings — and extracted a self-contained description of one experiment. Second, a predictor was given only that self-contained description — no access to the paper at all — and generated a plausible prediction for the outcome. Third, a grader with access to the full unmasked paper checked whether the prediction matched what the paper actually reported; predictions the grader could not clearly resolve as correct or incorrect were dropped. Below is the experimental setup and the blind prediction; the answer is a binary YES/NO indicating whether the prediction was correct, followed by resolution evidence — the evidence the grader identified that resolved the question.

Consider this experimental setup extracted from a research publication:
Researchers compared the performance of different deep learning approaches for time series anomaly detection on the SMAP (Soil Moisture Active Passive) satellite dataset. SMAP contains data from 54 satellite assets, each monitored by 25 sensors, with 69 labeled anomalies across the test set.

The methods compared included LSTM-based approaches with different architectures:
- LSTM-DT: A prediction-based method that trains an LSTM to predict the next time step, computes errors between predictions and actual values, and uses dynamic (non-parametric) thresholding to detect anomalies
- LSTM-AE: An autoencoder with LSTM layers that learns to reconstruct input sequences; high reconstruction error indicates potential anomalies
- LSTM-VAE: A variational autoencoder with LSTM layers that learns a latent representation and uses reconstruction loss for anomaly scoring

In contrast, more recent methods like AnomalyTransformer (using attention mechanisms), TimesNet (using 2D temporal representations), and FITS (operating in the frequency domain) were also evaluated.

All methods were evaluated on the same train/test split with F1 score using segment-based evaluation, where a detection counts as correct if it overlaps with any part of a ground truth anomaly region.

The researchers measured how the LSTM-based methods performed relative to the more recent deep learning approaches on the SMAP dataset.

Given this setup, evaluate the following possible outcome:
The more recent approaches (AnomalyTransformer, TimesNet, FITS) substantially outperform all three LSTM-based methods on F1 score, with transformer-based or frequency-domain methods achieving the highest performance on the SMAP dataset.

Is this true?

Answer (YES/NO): NO